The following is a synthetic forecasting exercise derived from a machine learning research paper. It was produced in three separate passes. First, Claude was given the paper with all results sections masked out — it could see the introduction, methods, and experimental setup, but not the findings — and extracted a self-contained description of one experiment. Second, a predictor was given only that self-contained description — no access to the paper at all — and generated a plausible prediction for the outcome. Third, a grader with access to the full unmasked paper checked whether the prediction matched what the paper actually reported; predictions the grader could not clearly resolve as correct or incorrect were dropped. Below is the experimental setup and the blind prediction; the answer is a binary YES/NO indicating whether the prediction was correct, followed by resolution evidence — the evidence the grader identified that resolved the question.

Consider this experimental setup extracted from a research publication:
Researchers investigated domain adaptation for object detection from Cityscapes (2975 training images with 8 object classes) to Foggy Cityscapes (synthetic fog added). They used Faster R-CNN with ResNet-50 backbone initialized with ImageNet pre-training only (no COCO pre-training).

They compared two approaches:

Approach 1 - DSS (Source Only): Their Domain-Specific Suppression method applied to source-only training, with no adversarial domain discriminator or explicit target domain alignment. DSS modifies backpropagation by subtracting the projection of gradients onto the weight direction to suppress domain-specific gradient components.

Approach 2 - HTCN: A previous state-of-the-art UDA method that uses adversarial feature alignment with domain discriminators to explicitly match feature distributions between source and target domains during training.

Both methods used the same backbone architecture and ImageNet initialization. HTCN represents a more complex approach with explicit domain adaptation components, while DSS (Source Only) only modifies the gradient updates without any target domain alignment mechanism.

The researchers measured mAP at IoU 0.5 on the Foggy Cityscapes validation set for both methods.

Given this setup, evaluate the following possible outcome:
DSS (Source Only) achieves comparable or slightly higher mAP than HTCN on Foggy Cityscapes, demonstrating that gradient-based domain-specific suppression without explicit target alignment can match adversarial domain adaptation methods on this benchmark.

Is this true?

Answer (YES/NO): YES